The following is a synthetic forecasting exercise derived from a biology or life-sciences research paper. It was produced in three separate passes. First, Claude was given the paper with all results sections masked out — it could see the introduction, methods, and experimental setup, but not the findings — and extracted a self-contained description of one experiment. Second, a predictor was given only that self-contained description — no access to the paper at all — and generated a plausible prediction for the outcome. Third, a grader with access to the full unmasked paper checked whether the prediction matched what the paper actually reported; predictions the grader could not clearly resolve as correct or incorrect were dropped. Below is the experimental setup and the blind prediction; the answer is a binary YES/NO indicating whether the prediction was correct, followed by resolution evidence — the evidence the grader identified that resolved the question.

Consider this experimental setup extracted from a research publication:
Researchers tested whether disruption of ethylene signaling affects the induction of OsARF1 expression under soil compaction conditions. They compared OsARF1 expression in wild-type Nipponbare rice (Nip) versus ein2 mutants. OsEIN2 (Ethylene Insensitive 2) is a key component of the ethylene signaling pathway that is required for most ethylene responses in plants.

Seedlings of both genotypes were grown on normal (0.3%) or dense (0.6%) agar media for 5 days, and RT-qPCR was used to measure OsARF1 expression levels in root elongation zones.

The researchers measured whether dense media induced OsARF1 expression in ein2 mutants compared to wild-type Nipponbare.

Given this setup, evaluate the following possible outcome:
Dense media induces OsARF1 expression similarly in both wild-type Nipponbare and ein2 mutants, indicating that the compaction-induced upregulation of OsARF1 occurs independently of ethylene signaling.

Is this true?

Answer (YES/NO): NO